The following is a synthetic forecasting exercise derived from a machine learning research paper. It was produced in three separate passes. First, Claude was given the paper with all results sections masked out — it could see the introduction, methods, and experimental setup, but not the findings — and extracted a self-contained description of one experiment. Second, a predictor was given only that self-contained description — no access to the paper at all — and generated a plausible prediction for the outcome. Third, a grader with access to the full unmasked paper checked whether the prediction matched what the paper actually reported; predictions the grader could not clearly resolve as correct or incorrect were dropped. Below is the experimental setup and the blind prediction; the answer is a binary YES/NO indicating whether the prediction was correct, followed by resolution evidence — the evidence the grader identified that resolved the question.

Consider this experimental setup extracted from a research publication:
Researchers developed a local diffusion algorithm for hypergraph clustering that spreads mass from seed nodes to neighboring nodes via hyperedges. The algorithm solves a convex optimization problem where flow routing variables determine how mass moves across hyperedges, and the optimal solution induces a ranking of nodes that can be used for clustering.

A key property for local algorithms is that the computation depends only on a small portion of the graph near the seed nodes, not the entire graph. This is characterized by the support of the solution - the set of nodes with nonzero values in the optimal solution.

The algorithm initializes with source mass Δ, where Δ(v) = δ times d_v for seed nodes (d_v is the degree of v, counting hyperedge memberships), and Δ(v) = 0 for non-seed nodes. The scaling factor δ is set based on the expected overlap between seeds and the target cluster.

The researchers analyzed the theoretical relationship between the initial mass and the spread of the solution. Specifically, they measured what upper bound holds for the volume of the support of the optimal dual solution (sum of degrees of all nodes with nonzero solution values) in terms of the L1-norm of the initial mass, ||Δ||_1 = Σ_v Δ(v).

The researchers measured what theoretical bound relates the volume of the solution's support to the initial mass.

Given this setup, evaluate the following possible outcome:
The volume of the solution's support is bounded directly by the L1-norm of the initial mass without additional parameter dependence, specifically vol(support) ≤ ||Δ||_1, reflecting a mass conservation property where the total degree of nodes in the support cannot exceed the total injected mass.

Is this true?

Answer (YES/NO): YES